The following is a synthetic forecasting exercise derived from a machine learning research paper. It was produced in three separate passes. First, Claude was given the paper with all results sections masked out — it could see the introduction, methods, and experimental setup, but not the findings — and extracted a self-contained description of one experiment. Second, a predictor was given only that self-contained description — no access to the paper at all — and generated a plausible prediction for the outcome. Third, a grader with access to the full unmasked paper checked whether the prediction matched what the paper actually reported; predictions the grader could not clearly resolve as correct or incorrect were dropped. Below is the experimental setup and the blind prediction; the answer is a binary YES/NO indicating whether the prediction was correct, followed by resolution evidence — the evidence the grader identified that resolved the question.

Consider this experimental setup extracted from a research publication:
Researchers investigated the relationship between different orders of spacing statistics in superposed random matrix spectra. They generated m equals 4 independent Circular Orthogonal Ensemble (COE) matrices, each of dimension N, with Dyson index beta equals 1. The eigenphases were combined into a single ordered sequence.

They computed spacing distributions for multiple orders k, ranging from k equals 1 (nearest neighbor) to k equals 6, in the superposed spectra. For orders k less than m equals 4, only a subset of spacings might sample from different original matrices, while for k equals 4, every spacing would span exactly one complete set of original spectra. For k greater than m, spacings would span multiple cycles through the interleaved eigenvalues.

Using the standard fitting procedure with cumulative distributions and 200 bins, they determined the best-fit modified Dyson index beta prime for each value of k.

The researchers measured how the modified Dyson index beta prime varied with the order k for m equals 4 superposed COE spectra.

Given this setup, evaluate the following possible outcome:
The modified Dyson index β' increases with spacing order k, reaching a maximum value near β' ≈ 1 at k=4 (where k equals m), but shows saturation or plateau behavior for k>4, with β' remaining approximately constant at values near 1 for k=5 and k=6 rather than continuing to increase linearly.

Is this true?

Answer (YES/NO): NO